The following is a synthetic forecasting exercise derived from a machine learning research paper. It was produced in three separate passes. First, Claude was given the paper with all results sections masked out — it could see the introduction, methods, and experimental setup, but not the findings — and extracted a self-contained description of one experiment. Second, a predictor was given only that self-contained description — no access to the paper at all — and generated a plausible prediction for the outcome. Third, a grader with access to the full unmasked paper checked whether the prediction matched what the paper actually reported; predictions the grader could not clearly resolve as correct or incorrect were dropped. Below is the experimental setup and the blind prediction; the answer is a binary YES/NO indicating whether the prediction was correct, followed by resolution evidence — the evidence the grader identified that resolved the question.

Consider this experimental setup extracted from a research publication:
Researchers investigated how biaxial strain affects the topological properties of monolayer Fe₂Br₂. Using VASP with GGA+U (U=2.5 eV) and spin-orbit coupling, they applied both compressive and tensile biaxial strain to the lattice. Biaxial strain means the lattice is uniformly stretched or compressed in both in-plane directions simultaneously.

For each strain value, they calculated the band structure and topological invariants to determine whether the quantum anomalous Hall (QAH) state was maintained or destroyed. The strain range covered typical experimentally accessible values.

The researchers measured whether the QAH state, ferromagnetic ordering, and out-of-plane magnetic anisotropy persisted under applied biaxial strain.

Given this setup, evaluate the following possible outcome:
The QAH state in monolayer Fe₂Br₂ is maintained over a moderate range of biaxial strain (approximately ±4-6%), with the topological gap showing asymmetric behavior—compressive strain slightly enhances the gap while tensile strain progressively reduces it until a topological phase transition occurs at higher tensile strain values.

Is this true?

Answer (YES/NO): NO